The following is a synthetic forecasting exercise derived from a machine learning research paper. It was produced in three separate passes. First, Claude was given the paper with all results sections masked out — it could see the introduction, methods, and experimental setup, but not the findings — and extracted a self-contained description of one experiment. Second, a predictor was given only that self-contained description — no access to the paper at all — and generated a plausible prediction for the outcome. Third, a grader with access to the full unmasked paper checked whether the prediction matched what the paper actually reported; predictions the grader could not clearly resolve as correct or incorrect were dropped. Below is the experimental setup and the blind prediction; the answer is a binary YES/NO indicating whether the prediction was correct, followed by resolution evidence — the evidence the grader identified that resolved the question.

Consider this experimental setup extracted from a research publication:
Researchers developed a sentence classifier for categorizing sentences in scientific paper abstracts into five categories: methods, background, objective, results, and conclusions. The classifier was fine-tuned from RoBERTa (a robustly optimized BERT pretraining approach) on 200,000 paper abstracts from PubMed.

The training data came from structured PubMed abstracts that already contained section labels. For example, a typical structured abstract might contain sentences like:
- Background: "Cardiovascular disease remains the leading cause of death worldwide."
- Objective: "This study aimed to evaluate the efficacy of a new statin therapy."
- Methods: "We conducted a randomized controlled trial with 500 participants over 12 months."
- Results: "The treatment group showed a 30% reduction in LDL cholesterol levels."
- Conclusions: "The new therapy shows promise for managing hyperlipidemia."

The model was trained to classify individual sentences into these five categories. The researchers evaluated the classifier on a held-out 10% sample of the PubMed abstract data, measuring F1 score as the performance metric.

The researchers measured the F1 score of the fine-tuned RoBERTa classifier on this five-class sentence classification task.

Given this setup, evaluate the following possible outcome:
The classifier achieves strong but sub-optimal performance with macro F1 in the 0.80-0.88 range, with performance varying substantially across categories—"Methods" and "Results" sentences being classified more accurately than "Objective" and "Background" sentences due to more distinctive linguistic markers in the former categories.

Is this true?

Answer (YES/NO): NO